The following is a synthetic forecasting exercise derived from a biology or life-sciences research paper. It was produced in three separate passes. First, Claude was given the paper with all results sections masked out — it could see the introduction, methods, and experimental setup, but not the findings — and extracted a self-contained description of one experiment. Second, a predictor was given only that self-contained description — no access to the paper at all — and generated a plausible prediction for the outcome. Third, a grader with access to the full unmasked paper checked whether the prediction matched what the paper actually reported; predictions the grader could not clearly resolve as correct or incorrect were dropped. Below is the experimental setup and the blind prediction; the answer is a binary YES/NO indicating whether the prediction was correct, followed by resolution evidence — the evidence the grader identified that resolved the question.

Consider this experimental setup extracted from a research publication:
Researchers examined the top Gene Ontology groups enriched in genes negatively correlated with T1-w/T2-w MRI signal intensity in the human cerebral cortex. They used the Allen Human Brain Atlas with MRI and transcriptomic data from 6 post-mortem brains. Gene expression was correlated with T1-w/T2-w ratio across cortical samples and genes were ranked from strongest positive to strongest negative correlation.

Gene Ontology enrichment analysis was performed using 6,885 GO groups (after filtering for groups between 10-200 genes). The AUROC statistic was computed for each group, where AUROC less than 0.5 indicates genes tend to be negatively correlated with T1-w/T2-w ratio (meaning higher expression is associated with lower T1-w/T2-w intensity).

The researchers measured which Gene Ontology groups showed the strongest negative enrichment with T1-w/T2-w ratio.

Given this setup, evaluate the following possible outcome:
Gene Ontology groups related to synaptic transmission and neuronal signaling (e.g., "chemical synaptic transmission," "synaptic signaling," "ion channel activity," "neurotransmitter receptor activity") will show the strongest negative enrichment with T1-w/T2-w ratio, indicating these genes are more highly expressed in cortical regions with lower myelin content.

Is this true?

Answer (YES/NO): NO